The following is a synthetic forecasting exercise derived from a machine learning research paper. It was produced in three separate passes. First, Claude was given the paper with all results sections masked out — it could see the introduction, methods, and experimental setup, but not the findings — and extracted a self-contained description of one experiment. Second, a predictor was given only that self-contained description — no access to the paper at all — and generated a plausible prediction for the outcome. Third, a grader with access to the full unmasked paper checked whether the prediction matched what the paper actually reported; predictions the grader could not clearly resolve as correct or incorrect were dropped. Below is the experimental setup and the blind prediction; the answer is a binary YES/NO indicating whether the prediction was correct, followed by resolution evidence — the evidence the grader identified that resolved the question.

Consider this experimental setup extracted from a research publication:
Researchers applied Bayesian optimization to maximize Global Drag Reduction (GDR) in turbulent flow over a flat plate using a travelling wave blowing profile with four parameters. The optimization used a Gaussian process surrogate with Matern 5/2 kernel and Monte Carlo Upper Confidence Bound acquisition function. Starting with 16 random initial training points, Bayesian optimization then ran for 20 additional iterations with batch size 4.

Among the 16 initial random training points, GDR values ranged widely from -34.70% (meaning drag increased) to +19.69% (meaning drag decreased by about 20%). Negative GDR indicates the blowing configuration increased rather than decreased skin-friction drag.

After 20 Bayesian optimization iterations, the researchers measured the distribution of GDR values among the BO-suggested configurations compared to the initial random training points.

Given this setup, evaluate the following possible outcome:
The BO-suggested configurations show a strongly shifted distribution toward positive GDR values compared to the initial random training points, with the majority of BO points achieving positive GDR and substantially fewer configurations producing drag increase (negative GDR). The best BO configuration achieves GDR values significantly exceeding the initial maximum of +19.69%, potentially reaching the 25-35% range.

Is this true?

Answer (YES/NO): NO